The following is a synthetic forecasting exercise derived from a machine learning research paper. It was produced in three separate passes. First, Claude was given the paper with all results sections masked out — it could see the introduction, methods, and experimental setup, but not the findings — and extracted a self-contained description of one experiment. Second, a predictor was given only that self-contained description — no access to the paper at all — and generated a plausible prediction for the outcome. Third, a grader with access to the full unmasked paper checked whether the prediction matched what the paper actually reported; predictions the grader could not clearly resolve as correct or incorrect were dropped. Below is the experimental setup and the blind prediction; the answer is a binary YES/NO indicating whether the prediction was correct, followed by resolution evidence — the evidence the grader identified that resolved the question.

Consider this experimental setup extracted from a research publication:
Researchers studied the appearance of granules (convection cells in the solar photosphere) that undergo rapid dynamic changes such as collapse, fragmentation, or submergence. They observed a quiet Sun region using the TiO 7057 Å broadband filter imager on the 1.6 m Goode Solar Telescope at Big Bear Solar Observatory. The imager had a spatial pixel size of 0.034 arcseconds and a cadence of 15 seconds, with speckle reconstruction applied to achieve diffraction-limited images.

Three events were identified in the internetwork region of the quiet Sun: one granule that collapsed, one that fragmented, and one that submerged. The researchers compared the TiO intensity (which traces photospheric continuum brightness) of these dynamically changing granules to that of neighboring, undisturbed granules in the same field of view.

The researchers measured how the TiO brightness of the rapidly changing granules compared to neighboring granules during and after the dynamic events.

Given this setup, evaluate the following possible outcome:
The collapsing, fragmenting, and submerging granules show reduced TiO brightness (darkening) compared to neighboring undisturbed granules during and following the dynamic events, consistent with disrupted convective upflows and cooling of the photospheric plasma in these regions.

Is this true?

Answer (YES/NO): YES